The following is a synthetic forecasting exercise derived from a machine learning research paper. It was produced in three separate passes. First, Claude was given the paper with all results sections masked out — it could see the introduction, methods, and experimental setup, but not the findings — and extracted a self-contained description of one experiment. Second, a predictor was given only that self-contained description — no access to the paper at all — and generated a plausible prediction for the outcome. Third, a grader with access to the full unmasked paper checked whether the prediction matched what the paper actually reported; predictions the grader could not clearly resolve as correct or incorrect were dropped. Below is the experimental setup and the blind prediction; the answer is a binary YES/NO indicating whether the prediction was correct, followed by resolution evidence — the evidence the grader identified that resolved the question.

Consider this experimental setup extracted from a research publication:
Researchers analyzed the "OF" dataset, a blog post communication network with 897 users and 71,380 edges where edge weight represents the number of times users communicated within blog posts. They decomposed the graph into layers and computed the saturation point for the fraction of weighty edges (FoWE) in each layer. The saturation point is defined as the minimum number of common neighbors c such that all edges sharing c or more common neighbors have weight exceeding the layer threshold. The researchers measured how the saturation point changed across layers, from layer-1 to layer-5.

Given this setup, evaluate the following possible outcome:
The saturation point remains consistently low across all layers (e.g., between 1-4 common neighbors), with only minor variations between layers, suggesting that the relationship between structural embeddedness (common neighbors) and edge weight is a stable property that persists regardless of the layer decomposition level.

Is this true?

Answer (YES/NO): NO